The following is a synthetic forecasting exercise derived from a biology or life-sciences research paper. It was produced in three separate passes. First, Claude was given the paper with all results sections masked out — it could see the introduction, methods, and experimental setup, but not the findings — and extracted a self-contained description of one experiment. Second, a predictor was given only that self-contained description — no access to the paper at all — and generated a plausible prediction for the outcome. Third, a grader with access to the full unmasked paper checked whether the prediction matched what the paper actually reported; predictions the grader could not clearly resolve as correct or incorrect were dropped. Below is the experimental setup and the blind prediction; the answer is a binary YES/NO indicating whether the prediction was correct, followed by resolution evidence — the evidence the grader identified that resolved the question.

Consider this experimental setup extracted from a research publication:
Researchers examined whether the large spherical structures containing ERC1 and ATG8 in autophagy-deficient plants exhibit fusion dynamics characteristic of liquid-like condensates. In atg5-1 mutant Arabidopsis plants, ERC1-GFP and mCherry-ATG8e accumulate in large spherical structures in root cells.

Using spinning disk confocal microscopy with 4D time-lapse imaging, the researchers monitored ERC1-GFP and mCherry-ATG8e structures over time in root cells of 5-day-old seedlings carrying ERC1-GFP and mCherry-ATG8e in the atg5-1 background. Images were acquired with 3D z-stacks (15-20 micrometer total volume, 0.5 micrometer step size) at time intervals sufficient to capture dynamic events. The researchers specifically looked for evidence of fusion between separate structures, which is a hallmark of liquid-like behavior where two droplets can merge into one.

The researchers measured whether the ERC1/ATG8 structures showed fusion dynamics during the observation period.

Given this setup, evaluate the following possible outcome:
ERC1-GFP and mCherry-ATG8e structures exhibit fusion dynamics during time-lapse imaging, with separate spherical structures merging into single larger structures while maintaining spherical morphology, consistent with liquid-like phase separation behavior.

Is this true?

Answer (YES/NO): YES